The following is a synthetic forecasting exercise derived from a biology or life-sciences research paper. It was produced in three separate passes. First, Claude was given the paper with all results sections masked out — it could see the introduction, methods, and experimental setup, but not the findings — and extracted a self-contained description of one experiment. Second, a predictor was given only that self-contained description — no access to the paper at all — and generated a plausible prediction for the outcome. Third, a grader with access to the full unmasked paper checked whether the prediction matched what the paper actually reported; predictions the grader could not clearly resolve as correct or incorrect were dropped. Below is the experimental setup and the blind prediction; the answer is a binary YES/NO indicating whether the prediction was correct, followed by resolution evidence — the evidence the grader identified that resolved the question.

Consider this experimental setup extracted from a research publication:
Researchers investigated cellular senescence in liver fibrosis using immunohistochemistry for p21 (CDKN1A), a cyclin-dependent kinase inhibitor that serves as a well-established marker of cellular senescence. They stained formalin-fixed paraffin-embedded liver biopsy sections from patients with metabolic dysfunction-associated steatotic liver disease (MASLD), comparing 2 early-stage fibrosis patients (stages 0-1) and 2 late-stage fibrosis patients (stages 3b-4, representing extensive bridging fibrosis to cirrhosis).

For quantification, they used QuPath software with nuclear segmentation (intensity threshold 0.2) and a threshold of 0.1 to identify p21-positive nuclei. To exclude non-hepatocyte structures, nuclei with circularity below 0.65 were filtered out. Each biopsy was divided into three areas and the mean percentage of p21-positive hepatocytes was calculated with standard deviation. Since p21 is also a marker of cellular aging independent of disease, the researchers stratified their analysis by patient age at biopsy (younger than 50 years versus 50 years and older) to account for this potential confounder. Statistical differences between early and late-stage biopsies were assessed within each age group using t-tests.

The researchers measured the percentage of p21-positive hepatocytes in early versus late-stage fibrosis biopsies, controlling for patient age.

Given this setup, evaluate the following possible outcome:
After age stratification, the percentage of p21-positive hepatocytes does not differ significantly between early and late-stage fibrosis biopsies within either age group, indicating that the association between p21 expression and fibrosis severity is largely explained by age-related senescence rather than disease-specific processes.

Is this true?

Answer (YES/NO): NO